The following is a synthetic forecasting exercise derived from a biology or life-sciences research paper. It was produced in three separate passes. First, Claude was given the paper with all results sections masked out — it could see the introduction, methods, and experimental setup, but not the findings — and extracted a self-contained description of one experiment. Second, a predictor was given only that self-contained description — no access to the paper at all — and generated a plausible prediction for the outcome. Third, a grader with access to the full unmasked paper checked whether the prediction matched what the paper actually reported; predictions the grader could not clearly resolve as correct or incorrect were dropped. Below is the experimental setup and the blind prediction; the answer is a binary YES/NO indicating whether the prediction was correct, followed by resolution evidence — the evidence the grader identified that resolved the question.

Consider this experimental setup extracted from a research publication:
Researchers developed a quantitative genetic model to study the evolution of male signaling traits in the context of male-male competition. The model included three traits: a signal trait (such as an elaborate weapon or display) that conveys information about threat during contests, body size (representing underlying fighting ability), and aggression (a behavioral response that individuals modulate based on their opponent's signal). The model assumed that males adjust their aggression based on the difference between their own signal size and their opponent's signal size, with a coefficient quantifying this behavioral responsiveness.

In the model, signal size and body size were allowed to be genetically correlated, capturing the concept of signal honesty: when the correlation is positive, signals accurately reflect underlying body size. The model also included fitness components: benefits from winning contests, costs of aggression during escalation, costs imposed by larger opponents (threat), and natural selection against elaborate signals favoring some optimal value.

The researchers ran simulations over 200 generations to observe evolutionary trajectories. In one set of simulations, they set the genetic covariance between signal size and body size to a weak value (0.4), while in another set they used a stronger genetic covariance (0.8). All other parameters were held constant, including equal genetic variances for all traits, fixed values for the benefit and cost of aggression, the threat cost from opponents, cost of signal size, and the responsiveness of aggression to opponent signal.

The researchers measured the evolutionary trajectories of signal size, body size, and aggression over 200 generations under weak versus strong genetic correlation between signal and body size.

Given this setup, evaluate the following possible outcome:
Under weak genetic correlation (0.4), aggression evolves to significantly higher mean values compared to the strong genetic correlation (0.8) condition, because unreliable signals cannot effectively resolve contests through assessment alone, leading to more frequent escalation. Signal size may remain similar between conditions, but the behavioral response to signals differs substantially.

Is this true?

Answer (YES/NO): NO